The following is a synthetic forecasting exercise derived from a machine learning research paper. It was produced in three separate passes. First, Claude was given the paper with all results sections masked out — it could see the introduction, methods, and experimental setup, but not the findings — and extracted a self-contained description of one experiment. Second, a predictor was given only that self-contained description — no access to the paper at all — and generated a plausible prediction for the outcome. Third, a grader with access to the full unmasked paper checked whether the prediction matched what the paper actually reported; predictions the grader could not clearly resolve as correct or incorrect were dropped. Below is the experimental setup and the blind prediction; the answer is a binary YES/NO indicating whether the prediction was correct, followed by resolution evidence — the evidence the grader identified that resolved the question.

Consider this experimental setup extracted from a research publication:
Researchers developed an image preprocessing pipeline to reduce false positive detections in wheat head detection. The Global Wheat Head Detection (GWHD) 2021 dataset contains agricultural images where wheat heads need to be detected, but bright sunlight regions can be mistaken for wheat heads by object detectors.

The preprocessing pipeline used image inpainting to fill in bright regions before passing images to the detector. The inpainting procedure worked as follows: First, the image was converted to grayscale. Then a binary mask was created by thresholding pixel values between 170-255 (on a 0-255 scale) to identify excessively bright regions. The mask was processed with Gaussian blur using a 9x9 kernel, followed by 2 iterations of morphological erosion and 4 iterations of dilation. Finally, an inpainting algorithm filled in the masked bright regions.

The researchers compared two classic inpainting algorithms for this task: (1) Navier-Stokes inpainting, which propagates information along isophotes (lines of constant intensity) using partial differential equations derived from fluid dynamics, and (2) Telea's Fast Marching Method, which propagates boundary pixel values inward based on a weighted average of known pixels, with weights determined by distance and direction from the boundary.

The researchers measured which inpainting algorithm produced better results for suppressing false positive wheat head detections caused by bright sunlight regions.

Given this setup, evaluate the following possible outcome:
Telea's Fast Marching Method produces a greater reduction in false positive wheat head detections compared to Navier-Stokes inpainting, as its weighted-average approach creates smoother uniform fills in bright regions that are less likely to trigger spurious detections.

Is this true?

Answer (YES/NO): NO